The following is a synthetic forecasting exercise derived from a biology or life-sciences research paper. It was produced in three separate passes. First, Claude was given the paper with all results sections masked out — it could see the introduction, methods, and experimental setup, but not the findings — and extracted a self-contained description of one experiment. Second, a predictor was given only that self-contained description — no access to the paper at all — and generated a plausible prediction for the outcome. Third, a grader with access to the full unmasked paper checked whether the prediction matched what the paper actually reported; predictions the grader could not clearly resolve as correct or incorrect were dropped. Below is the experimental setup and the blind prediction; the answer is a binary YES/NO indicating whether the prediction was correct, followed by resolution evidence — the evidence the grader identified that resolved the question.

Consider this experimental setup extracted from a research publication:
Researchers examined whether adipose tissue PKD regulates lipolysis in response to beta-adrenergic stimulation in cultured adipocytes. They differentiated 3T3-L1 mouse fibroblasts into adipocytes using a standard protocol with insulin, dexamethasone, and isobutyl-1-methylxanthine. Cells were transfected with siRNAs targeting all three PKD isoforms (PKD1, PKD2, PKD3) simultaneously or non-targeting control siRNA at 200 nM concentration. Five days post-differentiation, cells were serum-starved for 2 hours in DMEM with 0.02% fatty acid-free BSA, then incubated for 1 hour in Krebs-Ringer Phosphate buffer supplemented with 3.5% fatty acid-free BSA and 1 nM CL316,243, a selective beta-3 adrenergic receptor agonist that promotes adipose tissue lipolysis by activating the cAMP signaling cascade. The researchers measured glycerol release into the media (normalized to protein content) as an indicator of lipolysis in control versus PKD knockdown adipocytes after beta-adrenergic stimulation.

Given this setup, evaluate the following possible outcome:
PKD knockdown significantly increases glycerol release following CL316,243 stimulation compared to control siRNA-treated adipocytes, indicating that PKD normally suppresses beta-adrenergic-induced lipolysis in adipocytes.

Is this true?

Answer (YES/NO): NO